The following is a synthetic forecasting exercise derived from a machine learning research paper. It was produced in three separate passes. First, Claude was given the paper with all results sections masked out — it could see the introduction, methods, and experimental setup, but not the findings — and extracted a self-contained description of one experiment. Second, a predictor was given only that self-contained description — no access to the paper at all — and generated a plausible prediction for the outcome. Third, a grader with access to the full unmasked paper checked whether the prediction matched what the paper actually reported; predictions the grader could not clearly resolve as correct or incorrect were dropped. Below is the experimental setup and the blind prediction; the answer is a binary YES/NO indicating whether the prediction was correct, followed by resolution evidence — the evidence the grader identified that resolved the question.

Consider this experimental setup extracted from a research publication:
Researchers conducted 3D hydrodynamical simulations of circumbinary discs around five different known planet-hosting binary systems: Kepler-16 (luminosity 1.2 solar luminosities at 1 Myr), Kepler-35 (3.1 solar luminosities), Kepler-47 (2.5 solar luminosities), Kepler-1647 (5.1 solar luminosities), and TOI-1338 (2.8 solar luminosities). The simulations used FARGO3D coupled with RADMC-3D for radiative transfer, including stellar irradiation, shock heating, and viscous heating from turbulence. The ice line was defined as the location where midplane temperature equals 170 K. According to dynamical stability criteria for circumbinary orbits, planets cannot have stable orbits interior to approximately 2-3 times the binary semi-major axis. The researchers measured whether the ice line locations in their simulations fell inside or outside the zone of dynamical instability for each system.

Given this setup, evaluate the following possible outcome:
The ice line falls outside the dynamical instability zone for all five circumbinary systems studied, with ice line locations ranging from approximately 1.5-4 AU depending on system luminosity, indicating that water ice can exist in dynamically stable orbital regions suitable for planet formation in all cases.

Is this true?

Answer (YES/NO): NO